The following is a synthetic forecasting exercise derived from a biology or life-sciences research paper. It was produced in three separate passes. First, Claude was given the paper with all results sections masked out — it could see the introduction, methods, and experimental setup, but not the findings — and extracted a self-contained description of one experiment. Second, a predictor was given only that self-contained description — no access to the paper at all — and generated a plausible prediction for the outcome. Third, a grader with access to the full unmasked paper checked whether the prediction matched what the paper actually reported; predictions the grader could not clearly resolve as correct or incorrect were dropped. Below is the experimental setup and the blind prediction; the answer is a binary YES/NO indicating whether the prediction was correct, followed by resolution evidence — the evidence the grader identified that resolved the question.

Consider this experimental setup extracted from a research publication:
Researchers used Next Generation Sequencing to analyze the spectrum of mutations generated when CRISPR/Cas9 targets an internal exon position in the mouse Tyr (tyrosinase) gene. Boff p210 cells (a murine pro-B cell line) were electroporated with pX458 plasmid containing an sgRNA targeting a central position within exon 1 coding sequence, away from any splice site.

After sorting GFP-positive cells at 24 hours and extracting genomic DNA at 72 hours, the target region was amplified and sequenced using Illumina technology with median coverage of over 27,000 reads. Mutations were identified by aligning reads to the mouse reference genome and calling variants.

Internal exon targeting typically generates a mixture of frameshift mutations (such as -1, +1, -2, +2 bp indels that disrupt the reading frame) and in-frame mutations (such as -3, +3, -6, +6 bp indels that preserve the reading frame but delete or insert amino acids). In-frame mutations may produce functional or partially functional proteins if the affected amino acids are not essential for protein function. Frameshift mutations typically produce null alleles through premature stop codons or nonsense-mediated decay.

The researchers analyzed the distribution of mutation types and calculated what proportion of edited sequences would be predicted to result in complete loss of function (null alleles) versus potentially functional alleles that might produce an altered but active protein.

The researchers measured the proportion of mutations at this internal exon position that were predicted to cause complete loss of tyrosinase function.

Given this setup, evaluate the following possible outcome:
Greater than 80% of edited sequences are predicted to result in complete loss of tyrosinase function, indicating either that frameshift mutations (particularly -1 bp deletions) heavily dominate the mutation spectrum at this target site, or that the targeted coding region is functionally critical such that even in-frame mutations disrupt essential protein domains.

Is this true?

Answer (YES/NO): NO